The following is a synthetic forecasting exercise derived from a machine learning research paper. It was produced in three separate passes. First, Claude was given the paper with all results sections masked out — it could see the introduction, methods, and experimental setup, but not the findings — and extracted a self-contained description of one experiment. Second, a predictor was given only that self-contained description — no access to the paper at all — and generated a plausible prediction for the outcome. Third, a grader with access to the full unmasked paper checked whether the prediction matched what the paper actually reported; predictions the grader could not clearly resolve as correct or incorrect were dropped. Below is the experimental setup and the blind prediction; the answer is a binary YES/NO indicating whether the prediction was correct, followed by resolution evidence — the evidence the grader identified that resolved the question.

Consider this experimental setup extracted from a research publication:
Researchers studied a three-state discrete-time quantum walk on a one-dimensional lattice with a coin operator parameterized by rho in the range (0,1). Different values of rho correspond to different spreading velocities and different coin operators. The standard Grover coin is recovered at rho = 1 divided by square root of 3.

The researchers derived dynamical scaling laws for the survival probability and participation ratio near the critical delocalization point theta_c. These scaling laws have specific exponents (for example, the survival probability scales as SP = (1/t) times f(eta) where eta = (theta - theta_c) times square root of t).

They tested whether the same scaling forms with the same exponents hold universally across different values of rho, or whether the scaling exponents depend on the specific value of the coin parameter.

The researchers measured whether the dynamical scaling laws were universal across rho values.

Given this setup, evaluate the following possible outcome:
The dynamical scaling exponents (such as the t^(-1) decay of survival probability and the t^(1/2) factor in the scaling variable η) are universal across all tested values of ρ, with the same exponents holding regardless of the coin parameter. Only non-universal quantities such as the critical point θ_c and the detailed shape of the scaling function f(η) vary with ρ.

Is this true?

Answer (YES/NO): YES